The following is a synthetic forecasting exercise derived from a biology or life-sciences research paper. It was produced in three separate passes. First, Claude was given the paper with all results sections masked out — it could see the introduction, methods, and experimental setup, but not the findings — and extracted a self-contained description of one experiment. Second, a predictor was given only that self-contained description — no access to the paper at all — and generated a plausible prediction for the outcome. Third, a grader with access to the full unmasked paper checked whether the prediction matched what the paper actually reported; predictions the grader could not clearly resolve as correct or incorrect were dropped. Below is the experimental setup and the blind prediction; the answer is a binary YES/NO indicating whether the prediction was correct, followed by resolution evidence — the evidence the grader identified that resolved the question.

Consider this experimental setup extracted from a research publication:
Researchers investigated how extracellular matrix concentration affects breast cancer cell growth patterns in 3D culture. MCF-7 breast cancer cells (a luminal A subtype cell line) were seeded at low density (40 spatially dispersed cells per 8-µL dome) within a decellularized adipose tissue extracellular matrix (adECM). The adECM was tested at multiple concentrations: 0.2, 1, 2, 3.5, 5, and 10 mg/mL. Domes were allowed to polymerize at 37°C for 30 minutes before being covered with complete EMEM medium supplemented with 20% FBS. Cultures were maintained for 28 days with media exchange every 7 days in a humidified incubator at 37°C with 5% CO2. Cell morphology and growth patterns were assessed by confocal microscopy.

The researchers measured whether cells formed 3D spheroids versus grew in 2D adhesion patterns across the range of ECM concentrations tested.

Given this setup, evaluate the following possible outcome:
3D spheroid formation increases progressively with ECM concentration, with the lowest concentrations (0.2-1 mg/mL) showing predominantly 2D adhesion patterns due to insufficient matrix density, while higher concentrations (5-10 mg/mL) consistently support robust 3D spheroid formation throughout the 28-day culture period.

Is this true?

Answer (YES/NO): YES